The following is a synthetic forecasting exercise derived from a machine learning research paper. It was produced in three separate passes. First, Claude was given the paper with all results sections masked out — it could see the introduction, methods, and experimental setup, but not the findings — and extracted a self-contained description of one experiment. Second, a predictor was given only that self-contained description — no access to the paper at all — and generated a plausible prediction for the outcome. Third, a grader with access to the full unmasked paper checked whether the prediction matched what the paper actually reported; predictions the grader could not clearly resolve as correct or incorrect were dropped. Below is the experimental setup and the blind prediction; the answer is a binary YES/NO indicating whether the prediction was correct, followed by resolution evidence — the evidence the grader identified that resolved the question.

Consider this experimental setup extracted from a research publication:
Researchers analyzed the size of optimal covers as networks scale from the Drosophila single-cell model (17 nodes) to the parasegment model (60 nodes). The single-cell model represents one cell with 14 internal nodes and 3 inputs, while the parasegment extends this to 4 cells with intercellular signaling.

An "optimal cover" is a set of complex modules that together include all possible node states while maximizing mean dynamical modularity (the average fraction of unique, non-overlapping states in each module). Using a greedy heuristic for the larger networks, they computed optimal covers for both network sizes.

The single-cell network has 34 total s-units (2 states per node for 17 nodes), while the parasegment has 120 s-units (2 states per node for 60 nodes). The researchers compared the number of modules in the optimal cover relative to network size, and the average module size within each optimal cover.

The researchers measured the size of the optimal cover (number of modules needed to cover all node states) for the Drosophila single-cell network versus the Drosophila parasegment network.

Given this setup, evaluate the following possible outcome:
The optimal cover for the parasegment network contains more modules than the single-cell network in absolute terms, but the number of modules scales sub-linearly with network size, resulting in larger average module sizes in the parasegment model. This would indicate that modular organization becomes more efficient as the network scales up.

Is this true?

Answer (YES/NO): NO